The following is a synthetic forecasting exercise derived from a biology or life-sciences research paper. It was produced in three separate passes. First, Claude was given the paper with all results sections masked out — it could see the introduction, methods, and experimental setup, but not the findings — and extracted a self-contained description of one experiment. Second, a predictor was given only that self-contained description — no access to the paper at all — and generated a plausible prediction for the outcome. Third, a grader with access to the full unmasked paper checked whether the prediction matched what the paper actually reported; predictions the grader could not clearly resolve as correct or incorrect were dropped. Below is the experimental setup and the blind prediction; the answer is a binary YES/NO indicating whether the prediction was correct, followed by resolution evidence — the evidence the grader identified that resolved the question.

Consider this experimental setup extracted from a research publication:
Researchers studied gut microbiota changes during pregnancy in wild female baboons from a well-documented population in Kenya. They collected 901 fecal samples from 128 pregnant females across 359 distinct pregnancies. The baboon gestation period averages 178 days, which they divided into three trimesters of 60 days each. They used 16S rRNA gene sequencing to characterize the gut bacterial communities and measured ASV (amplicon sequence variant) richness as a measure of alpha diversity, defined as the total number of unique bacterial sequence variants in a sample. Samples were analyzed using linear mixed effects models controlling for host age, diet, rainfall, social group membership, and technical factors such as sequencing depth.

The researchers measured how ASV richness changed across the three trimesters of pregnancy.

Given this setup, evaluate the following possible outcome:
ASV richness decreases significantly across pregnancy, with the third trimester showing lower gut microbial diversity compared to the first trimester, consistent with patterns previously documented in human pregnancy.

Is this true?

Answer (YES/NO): NO